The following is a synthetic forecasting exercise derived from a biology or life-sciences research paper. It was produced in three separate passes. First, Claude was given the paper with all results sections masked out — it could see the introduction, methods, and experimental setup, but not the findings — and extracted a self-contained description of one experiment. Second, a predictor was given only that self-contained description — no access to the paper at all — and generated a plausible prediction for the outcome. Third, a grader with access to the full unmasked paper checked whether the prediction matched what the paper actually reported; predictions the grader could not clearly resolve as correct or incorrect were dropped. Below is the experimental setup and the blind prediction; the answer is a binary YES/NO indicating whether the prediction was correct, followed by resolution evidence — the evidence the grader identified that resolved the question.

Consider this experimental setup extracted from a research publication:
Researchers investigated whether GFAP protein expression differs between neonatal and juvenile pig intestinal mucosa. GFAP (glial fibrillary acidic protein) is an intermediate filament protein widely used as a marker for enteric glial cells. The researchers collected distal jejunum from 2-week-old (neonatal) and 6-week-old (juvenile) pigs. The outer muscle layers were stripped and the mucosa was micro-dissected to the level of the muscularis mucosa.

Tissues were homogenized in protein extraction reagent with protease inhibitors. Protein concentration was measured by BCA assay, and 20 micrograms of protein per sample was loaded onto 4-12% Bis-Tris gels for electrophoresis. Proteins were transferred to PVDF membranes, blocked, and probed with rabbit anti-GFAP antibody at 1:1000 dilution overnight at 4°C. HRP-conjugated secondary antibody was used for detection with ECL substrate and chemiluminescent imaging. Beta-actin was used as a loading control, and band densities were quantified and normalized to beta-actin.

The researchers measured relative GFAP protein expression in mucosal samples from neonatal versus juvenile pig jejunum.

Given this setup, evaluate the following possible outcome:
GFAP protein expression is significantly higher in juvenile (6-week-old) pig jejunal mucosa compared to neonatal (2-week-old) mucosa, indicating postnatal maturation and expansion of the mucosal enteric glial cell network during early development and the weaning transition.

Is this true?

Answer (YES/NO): YES